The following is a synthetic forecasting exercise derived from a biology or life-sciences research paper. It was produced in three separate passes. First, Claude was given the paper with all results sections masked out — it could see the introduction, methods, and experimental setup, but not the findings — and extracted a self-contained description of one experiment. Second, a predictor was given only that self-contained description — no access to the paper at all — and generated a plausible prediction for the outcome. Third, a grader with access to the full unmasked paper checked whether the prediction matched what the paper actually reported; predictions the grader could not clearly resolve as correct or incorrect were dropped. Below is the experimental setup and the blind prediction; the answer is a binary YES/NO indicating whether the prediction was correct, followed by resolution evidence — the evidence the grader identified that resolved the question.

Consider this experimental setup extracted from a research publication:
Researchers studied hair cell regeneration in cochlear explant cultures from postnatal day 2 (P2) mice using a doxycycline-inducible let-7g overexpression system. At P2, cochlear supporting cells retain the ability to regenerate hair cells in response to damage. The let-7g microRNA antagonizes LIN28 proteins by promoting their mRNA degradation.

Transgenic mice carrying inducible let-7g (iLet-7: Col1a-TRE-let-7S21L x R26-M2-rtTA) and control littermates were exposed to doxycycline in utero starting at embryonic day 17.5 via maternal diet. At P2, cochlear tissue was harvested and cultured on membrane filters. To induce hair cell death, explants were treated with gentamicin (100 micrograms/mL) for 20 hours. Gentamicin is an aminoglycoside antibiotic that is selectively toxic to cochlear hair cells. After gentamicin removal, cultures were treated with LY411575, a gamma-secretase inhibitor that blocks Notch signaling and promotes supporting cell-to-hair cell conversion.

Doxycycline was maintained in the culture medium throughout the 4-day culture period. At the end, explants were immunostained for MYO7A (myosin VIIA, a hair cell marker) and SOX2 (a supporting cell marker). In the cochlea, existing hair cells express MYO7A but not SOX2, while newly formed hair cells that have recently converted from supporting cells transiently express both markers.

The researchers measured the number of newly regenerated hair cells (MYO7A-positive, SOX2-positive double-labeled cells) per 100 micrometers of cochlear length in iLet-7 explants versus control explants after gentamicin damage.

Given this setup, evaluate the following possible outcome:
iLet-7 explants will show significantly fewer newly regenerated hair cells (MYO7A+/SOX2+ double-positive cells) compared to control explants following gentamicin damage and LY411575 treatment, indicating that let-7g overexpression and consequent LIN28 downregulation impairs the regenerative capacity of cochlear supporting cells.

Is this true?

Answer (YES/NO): YES